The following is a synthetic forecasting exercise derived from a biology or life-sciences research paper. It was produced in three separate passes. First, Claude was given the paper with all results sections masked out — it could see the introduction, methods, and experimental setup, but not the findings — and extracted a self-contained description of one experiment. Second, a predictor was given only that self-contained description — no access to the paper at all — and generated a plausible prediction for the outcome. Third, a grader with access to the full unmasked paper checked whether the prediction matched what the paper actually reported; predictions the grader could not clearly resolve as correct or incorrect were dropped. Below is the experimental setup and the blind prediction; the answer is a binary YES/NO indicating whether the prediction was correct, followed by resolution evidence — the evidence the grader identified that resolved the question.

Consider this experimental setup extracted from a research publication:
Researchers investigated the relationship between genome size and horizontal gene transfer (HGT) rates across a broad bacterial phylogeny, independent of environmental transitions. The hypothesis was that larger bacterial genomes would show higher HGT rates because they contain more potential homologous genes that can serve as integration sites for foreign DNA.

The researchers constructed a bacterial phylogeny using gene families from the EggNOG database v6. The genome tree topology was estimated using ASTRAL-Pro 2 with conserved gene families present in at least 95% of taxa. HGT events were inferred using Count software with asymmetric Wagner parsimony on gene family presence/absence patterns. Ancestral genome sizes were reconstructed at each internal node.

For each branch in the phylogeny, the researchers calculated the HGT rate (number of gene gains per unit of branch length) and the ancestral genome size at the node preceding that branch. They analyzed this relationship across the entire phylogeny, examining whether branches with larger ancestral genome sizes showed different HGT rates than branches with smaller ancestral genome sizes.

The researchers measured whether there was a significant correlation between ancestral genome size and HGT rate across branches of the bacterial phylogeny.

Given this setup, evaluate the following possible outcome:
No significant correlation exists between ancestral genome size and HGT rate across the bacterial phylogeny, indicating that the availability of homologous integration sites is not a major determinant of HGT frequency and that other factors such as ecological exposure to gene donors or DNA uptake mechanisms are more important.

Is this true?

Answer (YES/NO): NO